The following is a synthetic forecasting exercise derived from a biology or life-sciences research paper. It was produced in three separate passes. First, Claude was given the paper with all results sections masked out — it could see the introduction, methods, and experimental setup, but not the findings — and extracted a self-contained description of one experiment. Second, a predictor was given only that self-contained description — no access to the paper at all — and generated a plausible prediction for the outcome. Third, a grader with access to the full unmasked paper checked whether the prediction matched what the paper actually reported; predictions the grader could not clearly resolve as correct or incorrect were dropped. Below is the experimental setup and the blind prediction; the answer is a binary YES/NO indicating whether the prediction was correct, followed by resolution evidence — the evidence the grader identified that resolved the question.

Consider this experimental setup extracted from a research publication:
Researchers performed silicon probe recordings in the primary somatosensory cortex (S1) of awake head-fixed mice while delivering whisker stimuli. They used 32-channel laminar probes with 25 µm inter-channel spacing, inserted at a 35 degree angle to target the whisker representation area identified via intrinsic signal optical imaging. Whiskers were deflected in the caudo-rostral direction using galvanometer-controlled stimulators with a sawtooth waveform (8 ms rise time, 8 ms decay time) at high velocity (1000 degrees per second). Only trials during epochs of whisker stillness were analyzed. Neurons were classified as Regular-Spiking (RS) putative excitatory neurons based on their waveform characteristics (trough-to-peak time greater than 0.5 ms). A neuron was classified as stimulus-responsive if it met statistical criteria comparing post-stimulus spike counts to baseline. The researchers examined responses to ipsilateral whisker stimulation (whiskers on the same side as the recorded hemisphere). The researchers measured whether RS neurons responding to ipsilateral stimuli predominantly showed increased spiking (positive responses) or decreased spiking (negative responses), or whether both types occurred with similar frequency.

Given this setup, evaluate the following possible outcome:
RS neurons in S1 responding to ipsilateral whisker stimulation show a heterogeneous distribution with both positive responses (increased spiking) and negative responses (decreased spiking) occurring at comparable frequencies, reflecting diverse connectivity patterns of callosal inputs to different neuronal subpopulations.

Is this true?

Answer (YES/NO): YES